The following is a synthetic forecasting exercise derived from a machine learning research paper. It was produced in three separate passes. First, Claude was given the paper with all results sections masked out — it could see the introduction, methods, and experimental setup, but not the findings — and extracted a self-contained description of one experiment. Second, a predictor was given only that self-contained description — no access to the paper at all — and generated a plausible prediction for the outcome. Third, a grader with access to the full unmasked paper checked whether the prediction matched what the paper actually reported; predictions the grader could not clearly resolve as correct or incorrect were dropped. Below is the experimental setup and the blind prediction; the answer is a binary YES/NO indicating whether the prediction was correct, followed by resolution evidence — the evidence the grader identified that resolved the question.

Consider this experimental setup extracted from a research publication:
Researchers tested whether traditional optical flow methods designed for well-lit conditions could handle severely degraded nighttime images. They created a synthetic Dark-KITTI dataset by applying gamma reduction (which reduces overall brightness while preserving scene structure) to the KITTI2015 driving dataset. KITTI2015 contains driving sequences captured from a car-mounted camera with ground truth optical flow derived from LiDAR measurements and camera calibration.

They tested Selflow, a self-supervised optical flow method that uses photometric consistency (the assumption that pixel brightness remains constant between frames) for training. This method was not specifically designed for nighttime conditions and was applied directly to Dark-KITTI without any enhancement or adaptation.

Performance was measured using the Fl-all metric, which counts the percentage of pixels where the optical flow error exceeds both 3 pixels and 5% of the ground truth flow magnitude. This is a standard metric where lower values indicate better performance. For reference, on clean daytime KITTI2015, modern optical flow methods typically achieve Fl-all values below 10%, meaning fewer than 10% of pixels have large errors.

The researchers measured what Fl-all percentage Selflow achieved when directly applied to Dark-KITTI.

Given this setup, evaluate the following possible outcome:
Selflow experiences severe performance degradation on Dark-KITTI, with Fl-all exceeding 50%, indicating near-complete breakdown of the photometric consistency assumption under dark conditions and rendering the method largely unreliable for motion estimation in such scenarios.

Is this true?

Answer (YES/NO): YES